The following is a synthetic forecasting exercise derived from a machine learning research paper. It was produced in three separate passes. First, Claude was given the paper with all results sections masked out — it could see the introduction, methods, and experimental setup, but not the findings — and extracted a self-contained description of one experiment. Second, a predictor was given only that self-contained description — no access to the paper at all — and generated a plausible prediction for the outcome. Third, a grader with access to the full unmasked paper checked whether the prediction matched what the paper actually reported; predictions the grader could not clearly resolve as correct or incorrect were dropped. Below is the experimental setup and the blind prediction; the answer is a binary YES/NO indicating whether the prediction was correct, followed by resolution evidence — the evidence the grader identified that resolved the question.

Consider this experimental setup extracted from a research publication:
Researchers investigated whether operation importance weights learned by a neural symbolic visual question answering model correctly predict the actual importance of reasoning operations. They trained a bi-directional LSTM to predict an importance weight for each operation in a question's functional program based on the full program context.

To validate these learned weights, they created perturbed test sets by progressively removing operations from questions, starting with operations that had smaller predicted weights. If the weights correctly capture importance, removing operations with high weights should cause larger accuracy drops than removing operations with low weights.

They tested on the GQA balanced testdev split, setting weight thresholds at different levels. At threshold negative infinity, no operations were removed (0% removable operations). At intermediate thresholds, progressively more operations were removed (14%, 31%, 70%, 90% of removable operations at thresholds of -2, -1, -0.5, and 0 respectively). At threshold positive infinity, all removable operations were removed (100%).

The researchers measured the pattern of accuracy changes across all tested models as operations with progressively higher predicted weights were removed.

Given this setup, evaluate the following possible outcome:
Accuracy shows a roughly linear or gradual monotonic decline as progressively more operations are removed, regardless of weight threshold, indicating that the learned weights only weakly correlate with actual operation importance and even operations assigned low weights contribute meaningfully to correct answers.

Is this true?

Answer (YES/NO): NO